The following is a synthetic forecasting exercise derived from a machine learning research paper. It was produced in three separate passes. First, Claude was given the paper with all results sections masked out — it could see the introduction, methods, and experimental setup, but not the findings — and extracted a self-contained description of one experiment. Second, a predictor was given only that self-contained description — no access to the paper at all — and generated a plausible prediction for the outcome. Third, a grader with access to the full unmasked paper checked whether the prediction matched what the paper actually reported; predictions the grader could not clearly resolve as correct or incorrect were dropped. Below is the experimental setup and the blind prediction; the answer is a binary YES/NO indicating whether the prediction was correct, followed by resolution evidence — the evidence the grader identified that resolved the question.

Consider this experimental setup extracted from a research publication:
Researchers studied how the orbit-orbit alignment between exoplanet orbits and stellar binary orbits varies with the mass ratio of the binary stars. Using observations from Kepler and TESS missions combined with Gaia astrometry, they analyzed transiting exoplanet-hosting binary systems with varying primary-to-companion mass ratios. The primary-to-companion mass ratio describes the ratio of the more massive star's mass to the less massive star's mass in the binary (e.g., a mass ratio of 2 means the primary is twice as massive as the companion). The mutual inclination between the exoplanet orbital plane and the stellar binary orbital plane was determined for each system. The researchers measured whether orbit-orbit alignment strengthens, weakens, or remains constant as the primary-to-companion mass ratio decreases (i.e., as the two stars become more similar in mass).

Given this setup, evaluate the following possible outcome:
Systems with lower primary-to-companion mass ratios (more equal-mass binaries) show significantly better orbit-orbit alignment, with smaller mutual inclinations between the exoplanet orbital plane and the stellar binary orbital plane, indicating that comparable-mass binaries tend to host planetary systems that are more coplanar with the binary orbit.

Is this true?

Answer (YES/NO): YES